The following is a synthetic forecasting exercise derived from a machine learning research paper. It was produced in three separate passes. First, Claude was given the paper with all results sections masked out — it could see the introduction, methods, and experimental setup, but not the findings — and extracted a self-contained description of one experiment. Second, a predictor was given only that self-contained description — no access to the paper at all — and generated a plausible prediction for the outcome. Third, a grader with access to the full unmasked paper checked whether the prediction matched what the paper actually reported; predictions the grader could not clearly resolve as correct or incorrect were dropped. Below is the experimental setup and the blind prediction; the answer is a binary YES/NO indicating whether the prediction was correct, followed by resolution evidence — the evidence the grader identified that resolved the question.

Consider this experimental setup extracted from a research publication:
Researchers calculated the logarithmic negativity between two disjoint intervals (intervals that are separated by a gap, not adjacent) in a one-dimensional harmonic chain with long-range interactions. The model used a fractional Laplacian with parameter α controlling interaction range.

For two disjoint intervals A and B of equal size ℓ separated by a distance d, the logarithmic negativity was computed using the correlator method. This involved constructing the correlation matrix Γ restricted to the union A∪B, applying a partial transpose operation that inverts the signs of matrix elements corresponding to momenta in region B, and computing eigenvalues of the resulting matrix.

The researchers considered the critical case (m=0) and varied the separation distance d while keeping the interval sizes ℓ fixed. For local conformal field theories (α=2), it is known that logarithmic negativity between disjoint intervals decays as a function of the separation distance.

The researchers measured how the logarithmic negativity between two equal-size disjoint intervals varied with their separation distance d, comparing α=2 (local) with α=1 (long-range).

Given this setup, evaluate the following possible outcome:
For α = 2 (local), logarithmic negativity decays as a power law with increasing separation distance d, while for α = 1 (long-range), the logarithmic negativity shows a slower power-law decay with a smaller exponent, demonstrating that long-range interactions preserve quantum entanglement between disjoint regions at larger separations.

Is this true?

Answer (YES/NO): NO